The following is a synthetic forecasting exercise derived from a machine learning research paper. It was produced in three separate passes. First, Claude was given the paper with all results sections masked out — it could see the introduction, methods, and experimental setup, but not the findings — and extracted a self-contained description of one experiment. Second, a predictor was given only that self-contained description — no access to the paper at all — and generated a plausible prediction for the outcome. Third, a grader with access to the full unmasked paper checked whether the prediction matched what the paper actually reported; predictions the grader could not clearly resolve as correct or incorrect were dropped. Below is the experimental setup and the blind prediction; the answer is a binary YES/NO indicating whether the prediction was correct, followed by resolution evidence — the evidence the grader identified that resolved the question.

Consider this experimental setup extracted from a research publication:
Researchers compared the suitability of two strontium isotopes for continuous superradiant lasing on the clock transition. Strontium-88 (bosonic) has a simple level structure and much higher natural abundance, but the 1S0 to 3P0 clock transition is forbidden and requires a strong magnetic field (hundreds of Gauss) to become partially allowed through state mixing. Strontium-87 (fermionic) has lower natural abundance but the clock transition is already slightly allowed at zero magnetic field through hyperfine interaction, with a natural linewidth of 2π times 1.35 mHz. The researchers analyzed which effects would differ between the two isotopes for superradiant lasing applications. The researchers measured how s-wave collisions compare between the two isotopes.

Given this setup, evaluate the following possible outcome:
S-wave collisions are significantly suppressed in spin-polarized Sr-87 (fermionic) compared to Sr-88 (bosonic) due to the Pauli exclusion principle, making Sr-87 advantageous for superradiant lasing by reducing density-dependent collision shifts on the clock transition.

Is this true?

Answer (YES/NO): YES